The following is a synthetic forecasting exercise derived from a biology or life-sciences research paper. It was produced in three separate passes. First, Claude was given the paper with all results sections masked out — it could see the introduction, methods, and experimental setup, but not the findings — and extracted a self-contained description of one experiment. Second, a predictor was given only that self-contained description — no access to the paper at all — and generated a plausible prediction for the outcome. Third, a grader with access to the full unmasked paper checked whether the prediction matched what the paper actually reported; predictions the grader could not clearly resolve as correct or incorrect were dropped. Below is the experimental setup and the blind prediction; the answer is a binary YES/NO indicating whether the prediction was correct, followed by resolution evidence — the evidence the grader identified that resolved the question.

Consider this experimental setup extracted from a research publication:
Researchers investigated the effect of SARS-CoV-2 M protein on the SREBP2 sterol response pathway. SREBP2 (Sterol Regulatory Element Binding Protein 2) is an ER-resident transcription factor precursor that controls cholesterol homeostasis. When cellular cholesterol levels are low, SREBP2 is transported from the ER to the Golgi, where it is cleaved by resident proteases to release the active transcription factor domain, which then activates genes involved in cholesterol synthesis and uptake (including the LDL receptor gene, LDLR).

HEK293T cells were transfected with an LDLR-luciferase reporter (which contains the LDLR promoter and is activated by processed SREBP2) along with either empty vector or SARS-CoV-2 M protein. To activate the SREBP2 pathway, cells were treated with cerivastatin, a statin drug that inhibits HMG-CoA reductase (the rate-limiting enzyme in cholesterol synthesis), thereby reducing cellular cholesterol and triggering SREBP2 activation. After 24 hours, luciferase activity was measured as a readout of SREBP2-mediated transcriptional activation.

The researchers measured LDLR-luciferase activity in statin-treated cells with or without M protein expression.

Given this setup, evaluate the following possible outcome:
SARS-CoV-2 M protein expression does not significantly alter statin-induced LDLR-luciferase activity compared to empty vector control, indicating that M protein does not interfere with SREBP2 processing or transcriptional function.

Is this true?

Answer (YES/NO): NO